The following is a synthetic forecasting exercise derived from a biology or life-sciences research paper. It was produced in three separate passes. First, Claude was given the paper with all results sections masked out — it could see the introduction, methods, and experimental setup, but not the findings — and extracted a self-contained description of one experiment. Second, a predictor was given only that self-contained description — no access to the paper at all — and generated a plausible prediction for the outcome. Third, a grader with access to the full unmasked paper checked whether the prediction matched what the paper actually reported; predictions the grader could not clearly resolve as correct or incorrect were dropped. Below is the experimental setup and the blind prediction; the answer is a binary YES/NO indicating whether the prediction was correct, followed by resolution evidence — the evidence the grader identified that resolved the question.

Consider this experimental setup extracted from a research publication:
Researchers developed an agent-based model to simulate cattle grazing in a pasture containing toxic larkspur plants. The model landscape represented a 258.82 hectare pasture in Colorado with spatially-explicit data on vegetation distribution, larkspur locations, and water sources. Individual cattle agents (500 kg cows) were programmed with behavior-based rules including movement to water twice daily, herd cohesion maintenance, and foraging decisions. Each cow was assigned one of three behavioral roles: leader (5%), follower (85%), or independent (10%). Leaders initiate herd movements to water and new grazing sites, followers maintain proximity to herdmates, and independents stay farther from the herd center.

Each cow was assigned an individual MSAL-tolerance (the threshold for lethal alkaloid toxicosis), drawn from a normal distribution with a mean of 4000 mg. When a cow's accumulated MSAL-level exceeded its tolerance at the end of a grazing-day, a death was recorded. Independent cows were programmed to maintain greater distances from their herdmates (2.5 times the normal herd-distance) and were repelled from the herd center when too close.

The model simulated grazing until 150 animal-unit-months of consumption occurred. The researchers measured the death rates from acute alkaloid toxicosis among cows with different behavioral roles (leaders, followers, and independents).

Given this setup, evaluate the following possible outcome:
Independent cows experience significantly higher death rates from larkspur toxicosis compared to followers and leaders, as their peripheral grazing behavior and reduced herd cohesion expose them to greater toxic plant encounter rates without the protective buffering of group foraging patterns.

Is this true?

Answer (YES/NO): YES